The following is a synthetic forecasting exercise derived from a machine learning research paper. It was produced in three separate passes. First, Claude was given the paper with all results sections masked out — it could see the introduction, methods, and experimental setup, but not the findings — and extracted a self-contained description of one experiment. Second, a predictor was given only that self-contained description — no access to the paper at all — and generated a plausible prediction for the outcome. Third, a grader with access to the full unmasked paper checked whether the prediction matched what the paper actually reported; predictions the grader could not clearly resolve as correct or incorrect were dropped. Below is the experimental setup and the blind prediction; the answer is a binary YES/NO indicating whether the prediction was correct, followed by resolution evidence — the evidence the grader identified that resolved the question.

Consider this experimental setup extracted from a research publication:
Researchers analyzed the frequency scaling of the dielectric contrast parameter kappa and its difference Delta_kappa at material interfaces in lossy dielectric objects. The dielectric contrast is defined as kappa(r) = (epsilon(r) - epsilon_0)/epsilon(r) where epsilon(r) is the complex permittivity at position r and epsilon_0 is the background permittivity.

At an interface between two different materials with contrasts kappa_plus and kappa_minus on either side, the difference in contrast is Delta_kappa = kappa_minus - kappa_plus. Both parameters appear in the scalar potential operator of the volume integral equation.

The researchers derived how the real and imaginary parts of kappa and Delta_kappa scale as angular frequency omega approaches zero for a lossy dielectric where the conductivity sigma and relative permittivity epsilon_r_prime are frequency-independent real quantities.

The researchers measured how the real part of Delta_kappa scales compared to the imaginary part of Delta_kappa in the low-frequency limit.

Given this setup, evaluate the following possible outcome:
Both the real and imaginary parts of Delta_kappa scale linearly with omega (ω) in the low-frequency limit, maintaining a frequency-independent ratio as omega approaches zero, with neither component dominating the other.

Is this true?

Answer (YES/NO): NO